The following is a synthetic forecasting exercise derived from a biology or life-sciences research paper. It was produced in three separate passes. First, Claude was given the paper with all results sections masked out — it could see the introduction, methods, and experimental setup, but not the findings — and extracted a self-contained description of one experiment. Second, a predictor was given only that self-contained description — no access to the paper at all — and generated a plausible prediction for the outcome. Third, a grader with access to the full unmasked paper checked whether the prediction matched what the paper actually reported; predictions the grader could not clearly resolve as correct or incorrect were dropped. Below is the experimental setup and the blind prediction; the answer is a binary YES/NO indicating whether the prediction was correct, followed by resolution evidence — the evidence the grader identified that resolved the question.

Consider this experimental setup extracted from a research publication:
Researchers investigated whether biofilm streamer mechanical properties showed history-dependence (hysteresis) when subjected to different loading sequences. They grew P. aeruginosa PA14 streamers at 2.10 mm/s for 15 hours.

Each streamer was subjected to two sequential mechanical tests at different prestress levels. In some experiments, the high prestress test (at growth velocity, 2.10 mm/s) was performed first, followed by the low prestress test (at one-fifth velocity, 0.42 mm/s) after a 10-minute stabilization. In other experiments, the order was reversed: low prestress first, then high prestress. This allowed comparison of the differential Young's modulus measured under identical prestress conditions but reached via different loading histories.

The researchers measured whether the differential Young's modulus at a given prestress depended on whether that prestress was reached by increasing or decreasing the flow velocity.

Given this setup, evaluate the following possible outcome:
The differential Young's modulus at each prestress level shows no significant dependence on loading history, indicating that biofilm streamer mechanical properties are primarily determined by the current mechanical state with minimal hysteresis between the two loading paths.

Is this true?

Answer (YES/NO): YES